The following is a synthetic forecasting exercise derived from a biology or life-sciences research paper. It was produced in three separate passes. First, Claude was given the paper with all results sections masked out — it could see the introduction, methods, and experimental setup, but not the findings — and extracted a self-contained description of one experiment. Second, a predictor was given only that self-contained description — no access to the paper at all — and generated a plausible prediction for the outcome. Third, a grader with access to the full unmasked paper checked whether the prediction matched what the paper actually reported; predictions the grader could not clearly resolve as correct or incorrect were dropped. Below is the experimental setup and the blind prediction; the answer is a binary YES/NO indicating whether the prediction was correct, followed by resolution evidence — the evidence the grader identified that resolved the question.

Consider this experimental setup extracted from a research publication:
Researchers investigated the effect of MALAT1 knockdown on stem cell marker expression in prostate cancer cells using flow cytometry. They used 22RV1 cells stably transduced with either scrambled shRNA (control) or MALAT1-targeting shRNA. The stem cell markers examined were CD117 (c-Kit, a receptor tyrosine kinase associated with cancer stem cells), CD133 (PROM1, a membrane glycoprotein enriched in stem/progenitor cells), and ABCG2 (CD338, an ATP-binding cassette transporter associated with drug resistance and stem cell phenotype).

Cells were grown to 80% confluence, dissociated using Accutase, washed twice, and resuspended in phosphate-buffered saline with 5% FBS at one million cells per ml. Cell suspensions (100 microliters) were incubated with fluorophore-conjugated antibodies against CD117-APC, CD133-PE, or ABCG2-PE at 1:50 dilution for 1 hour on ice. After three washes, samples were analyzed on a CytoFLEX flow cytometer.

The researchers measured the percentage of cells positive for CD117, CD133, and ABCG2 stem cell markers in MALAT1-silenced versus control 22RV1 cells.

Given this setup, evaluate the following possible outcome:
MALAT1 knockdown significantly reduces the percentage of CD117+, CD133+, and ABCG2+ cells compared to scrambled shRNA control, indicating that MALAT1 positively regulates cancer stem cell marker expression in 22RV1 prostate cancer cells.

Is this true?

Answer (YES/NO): YES